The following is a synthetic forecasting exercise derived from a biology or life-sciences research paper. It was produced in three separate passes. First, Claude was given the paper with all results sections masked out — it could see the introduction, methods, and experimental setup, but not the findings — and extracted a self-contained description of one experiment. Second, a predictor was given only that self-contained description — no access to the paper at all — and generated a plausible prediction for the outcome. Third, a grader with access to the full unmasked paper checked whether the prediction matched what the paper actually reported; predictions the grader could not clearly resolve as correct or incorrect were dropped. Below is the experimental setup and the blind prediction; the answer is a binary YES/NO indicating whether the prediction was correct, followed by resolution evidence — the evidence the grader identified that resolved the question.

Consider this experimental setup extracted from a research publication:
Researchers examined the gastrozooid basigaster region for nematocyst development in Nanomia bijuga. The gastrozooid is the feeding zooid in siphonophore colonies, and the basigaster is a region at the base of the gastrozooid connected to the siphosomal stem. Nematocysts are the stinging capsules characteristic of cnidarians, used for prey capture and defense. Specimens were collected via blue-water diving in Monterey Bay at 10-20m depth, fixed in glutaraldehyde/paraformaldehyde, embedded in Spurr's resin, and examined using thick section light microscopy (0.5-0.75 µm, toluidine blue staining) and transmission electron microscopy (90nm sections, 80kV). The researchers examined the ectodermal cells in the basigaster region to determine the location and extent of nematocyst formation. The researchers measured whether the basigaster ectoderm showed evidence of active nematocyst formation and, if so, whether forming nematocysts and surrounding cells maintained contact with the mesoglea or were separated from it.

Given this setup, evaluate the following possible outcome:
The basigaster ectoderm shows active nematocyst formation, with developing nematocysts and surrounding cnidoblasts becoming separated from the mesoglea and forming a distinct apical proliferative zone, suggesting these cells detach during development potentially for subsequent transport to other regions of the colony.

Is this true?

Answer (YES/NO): NO